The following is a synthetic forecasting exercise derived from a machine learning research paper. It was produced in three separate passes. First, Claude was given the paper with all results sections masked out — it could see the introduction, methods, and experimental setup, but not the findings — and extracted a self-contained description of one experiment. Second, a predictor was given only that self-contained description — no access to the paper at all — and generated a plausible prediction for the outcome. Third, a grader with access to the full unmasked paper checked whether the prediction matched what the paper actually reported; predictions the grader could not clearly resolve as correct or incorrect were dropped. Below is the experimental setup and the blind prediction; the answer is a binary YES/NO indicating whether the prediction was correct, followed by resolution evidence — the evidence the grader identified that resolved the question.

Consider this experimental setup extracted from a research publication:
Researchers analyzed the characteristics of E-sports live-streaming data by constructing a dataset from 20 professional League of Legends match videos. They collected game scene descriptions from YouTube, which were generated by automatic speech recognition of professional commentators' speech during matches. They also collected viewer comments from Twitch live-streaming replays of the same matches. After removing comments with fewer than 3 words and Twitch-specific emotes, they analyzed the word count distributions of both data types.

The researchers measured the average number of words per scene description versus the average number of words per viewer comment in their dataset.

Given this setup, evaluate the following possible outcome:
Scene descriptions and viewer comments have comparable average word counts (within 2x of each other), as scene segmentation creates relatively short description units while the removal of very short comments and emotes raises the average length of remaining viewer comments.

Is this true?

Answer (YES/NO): NO